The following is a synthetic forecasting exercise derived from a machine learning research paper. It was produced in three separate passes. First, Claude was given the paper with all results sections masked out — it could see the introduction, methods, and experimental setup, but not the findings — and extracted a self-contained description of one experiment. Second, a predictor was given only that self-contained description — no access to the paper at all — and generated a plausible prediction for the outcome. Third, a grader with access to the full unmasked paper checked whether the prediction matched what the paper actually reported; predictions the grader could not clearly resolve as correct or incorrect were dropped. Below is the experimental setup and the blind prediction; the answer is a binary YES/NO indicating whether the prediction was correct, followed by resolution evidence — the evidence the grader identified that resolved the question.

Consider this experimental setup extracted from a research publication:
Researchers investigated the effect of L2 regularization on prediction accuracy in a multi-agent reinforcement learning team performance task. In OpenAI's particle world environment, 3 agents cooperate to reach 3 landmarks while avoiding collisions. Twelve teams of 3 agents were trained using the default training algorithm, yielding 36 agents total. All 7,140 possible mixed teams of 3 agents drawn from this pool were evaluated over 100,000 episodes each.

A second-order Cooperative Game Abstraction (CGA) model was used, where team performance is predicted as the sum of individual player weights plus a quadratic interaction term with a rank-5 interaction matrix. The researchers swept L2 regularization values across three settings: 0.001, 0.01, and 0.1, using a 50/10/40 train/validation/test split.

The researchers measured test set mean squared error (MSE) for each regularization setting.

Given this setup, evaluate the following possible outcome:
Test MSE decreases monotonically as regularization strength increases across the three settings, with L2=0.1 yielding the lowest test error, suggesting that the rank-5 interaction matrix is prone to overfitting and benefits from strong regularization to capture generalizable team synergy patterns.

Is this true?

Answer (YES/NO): NO